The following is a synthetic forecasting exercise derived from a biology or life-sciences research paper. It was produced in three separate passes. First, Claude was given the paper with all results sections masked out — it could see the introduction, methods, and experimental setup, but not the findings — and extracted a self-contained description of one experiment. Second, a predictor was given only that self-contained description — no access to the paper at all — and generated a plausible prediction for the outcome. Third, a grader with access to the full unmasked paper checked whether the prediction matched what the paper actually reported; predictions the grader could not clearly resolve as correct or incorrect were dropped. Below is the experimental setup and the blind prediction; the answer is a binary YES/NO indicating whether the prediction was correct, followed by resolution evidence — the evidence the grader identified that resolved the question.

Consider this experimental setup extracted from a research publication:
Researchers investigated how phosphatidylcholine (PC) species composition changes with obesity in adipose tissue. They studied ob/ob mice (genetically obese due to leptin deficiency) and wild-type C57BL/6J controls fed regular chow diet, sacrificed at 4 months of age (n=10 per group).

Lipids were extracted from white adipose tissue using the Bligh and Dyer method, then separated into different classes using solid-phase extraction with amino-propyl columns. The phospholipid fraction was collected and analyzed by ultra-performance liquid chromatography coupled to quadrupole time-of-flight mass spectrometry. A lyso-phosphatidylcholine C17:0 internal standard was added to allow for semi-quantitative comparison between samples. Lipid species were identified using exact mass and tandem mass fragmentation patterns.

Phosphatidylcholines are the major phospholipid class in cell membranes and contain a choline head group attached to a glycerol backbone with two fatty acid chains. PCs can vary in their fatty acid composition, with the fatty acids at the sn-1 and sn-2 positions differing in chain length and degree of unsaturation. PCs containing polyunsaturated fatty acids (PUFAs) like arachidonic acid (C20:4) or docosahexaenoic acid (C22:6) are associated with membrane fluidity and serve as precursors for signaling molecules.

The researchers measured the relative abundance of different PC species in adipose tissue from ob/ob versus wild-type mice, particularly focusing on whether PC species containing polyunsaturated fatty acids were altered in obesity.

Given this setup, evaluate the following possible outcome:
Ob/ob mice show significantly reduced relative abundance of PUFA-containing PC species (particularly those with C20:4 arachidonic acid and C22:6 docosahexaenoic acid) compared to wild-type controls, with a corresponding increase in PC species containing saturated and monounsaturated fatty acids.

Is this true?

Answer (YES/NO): NO